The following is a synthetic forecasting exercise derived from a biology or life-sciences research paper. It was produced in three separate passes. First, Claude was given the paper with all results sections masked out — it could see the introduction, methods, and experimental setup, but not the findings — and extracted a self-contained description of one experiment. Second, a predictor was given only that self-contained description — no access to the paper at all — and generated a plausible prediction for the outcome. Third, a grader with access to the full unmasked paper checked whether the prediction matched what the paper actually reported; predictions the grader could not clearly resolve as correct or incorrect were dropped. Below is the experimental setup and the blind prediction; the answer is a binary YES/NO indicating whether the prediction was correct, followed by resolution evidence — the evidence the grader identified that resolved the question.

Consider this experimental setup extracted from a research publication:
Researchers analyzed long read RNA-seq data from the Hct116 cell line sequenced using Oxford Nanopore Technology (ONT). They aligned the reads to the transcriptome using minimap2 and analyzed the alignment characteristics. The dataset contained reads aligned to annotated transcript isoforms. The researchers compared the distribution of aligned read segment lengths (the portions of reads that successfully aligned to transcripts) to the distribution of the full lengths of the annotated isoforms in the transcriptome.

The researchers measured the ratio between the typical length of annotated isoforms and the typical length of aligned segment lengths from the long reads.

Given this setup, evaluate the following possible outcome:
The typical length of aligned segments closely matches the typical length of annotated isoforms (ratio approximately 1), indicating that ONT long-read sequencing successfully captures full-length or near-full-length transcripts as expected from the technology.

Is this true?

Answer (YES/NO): NO